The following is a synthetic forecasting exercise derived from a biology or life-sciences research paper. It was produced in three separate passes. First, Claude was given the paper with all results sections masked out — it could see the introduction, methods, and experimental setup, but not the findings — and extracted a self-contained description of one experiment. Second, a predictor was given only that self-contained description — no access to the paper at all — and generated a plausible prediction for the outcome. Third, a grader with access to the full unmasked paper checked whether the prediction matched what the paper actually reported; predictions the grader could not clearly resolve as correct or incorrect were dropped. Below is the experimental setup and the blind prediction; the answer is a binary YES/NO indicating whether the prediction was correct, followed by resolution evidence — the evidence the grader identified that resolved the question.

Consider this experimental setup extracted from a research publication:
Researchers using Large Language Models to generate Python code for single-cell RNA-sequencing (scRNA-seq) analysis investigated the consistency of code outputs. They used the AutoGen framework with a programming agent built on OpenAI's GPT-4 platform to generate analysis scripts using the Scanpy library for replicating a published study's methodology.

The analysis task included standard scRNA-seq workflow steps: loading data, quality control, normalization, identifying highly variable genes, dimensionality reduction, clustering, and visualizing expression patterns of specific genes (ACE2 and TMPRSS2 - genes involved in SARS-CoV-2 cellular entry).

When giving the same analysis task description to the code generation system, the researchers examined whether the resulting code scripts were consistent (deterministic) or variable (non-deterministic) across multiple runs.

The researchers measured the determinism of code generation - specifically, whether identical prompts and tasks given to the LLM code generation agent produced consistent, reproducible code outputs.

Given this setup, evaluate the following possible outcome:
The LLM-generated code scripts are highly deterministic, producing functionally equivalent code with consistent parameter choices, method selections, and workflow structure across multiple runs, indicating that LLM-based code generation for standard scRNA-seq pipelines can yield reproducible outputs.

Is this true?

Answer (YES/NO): NO